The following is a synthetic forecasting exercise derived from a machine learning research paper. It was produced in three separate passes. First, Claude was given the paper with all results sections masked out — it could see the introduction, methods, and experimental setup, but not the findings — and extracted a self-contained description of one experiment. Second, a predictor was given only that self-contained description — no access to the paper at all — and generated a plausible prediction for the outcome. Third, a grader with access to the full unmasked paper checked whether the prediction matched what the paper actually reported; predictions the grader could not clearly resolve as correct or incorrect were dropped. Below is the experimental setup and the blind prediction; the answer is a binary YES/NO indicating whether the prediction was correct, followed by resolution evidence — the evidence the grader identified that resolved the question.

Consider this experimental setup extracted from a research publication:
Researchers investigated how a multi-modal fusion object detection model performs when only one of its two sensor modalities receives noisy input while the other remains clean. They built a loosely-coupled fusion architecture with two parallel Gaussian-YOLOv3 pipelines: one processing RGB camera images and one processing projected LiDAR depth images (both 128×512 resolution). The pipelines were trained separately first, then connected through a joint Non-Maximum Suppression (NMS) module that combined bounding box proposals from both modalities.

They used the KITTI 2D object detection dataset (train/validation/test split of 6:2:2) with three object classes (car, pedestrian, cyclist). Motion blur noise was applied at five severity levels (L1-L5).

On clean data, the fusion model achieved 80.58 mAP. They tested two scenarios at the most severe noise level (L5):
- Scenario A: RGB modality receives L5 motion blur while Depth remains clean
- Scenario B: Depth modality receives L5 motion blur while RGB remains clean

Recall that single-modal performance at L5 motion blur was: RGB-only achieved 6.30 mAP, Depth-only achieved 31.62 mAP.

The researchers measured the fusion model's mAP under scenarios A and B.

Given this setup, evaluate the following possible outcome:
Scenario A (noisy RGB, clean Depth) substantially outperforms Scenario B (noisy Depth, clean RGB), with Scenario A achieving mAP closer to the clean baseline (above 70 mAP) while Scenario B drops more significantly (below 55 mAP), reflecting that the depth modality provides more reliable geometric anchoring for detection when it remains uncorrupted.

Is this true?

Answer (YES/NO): NO